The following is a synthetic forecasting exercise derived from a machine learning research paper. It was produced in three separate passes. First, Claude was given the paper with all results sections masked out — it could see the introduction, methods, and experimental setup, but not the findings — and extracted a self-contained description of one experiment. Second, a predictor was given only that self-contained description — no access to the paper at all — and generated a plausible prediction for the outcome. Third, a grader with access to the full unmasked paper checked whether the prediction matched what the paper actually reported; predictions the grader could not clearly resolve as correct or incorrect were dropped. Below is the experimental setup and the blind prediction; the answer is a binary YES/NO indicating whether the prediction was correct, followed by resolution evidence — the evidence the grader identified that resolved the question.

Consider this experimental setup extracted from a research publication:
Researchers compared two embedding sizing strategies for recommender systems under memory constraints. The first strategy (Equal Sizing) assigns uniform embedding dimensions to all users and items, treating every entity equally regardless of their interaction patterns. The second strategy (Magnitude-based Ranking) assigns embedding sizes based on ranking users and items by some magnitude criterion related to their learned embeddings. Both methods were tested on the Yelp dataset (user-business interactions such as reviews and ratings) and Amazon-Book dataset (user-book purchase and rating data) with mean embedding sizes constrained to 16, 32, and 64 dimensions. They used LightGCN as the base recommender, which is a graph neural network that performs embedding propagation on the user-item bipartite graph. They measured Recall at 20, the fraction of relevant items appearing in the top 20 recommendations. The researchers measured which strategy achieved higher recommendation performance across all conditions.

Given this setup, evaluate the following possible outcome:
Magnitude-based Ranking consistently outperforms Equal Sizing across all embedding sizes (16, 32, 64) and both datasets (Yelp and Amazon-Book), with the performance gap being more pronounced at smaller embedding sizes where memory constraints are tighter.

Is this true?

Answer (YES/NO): NO